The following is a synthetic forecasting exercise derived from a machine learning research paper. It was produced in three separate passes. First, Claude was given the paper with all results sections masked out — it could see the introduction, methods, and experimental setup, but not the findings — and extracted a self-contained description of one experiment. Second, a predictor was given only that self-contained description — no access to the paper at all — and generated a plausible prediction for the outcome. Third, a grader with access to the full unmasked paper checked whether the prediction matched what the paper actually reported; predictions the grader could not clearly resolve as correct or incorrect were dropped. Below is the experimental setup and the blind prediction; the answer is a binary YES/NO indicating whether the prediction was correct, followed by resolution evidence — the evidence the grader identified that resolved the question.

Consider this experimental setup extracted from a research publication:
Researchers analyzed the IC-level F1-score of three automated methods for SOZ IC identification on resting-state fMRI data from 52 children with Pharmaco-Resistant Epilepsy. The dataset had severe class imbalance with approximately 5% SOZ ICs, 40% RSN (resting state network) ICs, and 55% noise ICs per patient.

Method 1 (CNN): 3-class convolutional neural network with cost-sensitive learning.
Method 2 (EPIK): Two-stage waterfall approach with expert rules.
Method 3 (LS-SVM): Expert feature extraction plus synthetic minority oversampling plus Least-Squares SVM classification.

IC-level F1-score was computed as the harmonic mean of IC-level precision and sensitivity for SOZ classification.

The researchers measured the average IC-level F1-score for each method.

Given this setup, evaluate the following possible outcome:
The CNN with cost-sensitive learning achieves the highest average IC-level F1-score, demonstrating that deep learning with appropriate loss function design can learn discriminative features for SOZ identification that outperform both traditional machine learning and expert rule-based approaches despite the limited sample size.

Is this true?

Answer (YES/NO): NO